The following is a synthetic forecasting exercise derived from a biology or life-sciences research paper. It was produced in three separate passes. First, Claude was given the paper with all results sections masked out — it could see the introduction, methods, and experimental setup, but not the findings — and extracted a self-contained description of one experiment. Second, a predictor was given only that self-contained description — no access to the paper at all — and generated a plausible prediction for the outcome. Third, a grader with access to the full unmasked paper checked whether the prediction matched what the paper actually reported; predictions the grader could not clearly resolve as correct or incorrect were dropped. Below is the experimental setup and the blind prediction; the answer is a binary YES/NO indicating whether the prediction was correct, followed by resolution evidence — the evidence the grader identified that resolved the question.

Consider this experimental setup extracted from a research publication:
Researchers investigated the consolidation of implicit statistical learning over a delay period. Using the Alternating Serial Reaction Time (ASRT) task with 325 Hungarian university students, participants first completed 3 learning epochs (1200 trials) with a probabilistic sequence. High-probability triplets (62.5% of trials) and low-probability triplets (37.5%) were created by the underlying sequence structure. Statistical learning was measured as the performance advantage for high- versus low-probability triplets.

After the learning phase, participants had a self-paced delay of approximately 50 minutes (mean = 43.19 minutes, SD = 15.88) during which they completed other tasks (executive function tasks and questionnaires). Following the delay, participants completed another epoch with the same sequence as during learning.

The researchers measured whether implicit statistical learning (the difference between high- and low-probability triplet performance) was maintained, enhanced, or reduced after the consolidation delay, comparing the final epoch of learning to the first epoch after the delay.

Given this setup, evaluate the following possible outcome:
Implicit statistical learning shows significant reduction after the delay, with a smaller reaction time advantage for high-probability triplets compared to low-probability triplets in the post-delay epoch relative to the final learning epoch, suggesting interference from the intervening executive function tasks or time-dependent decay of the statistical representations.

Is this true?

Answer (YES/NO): NO